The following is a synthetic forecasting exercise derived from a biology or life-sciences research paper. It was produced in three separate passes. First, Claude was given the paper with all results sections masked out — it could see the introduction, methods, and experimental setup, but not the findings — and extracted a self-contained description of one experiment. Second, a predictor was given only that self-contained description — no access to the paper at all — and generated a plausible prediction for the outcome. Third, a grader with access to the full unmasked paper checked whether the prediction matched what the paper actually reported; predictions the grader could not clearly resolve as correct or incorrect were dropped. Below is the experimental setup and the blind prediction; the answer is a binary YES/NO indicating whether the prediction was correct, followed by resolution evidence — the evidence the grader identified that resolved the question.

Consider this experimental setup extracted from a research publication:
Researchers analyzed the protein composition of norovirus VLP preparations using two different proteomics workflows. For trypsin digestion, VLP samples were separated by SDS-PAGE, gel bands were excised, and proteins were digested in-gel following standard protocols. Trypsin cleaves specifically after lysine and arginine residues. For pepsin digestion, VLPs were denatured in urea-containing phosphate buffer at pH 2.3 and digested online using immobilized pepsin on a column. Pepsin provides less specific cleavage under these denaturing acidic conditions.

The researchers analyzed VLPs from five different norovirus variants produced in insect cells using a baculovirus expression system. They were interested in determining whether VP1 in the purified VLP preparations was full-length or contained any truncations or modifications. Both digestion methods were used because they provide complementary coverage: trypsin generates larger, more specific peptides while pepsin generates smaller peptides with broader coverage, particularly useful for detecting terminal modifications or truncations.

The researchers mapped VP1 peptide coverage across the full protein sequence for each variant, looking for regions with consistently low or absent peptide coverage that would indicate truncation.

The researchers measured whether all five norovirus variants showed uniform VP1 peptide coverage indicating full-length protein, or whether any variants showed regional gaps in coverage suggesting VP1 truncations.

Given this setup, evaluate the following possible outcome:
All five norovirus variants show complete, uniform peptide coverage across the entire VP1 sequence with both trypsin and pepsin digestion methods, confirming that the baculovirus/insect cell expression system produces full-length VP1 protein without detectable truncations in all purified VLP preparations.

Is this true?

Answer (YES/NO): NO